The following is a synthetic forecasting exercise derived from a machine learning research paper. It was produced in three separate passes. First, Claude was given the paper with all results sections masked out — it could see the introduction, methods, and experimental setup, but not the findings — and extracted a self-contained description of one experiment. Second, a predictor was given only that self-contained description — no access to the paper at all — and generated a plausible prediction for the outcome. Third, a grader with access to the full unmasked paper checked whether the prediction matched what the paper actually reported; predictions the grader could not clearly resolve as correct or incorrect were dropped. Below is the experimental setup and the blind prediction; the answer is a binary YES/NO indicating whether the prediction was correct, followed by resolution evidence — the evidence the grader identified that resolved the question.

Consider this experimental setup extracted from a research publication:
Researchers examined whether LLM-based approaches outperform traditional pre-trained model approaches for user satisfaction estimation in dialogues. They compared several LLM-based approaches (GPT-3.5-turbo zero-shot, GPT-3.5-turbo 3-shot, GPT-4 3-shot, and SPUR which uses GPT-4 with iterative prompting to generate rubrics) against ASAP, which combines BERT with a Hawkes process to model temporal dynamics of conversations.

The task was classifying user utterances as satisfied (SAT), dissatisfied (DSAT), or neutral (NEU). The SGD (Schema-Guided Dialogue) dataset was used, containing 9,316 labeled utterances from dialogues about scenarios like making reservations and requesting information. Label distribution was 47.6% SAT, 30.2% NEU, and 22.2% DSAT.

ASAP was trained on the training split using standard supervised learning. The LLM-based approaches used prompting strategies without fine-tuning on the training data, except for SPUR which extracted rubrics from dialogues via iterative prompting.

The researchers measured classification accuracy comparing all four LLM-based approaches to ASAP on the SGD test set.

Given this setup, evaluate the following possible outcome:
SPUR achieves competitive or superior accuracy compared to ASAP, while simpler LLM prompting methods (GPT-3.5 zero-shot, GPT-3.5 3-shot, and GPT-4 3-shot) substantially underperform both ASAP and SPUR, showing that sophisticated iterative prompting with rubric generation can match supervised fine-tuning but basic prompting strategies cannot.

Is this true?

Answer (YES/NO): NO